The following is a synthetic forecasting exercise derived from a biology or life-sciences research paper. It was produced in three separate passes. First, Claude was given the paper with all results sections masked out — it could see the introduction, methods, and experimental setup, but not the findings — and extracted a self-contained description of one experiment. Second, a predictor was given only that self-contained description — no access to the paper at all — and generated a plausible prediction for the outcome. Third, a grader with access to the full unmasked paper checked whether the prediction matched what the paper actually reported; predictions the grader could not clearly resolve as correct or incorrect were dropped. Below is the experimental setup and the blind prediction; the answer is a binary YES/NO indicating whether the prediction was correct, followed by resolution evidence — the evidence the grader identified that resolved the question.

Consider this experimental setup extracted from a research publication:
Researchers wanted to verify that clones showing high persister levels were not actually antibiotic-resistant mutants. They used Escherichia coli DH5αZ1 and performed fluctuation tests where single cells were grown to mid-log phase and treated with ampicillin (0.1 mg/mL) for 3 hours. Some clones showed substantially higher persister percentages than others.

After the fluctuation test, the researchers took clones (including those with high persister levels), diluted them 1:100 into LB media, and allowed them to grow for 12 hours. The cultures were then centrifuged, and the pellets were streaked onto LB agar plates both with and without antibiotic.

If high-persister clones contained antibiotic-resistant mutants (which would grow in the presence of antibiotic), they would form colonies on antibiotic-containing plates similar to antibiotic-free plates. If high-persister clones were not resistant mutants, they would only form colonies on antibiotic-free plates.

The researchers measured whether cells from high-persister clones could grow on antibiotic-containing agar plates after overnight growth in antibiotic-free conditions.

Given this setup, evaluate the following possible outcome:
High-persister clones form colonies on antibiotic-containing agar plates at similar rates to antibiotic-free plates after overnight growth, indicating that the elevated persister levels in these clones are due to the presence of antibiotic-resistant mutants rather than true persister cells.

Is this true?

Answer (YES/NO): NO